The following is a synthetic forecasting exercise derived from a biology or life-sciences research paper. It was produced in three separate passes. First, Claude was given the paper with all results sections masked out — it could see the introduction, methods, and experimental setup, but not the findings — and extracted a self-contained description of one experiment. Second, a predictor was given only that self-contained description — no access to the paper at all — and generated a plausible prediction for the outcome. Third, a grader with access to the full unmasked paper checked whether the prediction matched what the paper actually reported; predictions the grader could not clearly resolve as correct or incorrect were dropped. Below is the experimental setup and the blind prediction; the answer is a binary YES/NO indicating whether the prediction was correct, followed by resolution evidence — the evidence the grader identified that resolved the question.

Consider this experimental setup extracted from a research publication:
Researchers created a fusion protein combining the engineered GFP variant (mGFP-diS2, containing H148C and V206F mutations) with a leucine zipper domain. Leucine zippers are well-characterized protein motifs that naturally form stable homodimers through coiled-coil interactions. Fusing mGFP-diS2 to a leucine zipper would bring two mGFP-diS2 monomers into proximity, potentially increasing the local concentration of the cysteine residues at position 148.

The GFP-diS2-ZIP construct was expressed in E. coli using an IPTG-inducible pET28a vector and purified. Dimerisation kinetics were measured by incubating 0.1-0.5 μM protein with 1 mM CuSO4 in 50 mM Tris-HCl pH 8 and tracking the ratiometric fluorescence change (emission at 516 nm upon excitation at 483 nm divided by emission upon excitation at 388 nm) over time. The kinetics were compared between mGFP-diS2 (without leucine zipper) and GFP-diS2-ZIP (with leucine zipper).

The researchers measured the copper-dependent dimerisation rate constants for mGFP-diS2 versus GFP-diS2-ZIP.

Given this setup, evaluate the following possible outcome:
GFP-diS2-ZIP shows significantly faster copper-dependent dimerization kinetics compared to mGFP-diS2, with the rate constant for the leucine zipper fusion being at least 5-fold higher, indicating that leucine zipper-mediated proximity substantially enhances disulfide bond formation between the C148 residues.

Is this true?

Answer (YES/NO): YES